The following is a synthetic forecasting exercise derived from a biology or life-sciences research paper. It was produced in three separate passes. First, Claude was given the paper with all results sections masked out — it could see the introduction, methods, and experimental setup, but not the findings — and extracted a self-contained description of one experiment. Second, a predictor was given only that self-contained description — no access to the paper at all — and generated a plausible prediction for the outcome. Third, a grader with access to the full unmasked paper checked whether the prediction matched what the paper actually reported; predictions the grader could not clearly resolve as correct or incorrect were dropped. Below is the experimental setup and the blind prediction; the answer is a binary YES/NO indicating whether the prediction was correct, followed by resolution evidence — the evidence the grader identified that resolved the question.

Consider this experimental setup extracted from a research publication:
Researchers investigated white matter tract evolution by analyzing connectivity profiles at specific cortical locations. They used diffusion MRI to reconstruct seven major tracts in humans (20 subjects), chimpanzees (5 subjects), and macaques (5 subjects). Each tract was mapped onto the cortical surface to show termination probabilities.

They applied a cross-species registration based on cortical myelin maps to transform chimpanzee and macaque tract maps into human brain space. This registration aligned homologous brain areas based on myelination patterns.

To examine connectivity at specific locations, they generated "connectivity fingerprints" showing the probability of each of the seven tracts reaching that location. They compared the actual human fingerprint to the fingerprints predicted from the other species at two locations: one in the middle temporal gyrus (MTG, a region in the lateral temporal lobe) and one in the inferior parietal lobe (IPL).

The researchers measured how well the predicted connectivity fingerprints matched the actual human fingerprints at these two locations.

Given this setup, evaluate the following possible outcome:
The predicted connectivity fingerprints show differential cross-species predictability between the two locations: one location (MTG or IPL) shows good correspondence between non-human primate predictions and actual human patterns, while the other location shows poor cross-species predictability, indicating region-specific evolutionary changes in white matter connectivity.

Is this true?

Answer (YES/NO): YES